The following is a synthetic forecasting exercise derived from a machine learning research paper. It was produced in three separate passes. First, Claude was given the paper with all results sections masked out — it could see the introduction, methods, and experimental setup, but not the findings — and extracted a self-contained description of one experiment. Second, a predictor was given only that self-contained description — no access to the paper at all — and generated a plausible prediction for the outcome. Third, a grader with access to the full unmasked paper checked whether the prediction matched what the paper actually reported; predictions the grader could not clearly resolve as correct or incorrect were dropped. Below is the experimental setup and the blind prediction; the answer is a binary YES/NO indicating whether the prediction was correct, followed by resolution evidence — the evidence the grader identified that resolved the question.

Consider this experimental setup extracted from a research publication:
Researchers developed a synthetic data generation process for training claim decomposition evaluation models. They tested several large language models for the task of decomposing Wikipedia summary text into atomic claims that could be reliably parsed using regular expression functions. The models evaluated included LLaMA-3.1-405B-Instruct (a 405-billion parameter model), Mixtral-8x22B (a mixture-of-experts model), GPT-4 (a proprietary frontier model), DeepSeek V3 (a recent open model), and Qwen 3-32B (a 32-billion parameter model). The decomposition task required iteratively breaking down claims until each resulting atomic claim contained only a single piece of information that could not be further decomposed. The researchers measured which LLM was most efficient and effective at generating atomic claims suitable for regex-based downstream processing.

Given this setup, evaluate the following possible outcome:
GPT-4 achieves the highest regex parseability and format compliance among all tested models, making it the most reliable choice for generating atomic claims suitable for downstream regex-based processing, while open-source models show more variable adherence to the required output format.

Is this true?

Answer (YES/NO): NO